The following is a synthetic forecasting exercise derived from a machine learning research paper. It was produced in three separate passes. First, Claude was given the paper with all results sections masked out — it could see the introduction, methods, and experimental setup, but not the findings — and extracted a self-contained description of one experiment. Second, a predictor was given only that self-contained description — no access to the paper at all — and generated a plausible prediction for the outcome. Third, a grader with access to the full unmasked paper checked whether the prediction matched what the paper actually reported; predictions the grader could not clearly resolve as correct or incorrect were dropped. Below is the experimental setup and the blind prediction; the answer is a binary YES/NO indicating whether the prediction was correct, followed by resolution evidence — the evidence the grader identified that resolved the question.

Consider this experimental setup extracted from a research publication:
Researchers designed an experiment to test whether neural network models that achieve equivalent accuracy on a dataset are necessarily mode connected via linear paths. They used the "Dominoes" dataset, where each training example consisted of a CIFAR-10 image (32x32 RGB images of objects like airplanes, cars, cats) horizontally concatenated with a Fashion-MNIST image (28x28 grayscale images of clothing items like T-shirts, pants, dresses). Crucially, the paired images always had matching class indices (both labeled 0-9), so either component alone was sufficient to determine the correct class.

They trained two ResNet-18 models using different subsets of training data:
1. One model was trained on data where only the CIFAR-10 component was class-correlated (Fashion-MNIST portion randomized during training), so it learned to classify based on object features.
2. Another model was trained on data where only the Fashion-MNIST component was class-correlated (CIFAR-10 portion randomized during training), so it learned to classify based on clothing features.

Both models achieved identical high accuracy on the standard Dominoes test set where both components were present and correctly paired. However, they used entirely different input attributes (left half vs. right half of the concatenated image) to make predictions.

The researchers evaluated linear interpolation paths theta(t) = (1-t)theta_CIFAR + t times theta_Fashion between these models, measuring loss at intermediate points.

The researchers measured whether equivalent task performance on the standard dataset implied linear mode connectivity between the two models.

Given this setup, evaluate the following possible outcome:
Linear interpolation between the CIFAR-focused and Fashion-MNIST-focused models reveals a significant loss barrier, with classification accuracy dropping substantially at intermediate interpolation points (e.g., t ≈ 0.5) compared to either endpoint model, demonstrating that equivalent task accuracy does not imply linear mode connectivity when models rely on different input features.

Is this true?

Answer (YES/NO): YES